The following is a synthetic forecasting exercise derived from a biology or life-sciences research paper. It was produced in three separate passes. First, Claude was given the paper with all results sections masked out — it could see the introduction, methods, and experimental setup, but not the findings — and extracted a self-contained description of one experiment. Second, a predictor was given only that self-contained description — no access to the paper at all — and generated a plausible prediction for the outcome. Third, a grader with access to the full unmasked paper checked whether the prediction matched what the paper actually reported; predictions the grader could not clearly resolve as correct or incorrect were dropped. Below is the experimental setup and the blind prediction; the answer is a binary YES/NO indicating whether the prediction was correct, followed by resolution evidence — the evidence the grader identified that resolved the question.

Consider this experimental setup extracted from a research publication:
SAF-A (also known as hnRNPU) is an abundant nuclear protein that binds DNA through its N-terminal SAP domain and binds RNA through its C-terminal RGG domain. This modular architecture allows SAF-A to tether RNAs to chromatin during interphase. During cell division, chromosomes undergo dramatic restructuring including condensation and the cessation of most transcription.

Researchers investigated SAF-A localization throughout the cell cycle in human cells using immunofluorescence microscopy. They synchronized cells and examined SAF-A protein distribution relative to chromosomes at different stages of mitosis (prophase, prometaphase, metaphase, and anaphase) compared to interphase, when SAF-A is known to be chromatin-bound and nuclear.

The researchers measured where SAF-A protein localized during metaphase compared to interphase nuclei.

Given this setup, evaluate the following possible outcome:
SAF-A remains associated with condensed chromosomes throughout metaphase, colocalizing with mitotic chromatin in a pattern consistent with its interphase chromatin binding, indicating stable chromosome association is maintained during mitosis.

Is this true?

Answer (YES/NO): NO